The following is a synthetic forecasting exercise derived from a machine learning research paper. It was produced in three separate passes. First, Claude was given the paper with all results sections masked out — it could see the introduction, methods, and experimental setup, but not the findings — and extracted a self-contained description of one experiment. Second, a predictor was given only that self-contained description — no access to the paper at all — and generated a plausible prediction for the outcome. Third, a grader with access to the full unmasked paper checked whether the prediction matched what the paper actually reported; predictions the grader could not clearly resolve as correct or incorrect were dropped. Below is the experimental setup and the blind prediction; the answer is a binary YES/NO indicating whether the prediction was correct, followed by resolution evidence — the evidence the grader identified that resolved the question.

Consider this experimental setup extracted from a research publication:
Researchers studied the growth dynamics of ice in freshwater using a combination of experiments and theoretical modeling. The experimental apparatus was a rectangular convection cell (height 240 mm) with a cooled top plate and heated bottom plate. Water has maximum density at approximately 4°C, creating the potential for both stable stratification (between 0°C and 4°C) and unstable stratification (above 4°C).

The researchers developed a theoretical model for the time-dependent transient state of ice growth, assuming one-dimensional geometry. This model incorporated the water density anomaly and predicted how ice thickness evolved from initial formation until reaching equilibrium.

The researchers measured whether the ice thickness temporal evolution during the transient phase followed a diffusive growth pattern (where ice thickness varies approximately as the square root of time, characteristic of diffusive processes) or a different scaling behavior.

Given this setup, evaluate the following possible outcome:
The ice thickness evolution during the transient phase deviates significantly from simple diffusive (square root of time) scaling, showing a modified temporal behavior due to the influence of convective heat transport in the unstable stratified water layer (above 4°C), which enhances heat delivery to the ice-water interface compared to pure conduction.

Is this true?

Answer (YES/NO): NO